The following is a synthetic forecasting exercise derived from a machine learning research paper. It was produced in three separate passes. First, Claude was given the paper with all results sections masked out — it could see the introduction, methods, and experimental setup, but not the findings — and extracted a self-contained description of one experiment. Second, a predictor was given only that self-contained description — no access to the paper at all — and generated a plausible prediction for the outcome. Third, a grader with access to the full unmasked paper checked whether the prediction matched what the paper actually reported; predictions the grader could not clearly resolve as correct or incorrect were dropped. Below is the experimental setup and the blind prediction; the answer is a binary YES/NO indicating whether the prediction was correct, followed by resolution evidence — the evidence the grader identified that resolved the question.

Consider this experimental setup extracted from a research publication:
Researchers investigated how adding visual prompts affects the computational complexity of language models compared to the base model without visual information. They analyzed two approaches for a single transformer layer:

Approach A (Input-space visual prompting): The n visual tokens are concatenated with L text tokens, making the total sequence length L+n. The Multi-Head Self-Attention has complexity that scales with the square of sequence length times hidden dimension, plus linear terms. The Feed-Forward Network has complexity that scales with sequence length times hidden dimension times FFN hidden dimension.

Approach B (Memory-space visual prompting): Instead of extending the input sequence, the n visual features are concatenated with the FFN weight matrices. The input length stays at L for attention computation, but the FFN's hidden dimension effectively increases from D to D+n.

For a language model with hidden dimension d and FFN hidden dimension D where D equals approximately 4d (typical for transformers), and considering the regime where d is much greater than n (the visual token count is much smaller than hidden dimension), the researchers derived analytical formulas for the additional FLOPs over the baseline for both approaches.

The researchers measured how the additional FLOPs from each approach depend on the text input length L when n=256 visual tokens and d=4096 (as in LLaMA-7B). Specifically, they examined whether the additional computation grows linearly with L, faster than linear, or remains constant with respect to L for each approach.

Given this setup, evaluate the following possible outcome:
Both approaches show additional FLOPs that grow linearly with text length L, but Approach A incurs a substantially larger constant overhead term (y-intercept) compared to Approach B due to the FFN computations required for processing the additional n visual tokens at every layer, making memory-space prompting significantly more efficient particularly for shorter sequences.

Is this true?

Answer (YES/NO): YES